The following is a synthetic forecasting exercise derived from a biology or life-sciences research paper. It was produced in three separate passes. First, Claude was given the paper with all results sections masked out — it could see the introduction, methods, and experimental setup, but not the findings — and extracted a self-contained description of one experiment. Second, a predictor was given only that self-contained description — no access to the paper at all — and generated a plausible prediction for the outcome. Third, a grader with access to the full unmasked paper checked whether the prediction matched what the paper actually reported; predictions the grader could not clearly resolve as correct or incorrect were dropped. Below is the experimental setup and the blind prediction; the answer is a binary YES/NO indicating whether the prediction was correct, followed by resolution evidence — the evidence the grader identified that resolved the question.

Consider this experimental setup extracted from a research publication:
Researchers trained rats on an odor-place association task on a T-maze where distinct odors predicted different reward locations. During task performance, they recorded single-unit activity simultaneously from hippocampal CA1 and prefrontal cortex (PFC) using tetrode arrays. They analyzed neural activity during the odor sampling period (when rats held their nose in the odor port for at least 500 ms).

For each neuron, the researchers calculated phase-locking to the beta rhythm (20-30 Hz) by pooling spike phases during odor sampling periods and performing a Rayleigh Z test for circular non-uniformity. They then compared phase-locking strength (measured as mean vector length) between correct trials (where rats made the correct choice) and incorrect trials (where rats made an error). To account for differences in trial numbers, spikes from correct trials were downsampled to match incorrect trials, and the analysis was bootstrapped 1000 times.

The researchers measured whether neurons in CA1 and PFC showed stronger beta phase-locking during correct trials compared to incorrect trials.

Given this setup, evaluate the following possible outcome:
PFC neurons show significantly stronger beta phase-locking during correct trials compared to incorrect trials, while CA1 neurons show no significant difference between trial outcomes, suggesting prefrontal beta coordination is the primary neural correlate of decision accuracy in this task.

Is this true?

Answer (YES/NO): NO